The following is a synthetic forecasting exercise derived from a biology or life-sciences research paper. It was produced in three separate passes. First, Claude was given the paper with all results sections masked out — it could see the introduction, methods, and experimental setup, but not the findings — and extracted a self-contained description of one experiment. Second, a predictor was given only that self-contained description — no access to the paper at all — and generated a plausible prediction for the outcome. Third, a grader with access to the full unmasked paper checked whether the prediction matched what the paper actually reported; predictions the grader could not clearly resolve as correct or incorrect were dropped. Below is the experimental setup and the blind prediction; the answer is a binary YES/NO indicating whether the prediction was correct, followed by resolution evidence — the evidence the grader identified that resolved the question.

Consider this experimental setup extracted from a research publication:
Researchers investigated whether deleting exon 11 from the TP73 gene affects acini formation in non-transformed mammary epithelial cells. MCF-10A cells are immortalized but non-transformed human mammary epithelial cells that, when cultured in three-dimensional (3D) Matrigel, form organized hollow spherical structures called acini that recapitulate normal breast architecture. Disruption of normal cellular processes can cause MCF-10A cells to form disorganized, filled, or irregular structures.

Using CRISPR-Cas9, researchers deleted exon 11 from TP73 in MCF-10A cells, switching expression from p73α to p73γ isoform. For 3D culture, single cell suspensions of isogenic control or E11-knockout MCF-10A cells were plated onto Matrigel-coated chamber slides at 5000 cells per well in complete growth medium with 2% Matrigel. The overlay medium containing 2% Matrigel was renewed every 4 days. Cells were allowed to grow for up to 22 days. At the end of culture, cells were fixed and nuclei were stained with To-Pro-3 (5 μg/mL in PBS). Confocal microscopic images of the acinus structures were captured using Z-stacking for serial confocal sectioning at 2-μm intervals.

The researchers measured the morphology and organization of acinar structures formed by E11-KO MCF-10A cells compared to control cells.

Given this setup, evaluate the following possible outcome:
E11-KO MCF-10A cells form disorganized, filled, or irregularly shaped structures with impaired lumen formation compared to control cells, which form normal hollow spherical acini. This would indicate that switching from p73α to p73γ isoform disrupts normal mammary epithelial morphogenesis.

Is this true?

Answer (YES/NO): YES